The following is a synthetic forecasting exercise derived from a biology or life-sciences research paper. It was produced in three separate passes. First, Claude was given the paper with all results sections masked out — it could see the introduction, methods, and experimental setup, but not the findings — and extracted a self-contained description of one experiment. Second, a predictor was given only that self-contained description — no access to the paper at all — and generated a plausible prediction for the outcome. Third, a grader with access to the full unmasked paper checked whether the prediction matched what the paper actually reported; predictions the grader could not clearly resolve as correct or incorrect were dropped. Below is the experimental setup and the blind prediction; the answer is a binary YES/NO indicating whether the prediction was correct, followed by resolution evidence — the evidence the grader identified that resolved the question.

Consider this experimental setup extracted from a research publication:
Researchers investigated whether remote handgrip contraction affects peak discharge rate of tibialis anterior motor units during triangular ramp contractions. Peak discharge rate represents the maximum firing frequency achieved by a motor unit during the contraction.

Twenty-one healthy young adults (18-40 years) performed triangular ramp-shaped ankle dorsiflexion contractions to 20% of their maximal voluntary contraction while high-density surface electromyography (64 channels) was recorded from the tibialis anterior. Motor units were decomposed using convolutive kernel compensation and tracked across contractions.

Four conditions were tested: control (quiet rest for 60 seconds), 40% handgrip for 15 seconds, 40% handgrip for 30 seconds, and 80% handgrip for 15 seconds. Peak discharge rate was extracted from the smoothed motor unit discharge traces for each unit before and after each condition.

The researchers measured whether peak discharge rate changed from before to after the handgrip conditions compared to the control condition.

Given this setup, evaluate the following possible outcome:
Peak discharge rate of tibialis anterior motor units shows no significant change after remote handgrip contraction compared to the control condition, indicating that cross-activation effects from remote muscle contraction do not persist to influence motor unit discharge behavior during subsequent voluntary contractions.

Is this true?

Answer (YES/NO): NO